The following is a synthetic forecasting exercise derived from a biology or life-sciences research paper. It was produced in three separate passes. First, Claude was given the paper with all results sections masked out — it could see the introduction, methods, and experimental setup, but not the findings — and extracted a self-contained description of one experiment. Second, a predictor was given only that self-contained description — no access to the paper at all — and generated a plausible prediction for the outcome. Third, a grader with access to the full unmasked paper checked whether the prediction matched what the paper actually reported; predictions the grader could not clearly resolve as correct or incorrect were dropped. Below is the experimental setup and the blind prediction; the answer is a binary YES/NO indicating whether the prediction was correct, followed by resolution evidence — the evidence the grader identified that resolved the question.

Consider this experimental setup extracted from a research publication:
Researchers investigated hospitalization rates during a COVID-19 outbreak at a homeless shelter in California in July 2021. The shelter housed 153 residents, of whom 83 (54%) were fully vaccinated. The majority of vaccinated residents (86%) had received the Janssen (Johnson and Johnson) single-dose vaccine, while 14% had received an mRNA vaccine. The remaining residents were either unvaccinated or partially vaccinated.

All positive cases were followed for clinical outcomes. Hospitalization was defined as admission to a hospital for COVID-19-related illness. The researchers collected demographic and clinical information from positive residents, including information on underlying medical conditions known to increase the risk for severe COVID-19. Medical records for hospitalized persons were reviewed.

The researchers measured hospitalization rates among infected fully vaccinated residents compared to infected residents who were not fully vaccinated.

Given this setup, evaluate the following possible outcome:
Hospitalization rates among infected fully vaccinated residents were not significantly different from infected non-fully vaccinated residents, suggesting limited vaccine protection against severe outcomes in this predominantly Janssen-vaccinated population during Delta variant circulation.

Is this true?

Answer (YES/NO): NO